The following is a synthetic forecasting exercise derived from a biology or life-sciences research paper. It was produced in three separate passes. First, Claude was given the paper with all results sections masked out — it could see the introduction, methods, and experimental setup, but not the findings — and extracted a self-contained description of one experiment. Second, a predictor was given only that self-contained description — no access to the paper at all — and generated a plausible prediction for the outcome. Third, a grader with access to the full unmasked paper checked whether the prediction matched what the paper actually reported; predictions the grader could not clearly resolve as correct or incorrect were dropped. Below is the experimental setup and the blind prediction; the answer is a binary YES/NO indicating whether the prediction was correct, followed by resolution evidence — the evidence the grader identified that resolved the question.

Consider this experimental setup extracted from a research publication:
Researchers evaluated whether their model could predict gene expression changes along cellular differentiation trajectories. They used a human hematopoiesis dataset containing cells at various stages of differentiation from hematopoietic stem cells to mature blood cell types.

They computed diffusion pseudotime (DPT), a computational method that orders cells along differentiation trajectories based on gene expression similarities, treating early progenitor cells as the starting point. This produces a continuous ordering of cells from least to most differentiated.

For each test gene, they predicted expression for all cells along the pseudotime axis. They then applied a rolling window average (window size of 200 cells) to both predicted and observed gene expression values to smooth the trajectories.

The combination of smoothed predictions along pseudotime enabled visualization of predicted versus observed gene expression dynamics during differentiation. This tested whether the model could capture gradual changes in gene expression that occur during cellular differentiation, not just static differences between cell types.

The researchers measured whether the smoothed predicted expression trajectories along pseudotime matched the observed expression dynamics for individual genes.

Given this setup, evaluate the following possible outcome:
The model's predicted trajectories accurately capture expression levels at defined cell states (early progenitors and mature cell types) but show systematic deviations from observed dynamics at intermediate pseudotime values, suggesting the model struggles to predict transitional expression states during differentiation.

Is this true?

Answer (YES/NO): NO